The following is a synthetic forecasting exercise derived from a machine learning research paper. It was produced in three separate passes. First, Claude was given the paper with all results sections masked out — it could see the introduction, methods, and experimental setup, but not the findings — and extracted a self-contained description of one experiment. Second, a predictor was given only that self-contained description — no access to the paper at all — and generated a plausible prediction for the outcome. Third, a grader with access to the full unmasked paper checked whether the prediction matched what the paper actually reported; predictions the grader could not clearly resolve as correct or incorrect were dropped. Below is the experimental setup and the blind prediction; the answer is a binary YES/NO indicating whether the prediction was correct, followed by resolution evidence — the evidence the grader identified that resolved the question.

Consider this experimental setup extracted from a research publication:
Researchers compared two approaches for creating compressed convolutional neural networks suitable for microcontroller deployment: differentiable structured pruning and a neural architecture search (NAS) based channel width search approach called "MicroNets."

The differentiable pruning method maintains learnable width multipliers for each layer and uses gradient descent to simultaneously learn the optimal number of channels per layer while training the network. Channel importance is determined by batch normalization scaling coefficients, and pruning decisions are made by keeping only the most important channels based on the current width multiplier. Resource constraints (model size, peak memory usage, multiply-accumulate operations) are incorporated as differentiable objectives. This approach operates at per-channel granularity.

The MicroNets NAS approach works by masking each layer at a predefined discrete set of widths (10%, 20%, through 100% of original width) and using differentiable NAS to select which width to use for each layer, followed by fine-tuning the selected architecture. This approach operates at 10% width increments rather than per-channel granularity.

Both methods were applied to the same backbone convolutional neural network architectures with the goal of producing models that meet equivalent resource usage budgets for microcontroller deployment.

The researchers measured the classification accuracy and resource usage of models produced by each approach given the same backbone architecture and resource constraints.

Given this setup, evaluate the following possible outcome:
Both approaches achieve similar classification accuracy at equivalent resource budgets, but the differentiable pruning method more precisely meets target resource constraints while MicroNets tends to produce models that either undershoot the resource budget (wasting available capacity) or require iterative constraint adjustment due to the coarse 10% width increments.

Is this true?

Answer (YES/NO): NO